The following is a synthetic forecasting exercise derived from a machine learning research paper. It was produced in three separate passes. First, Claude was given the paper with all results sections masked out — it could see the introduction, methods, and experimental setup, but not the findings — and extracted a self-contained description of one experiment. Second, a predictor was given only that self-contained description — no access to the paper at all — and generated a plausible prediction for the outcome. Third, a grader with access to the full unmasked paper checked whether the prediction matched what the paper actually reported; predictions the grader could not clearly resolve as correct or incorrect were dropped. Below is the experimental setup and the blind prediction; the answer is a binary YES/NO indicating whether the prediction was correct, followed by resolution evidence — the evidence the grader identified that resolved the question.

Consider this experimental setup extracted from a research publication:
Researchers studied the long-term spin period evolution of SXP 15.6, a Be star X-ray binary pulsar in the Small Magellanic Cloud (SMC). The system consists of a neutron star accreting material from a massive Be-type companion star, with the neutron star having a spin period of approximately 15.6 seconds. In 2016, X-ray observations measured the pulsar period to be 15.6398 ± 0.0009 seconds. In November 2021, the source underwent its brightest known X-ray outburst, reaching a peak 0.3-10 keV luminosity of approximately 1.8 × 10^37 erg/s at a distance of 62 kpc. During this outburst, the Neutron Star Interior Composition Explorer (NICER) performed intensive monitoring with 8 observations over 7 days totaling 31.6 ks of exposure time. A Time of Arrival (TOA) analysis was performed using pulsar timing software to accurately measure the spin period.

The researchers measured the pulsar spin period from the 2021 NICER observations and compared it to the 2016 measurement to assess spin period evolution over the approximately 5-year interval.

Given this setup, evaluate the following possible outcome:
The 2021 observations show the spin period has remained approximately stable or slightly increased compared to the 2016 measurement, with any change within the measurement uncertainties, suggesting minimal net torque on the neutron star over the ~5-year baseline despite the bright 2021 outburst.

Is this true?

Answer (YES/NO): YES